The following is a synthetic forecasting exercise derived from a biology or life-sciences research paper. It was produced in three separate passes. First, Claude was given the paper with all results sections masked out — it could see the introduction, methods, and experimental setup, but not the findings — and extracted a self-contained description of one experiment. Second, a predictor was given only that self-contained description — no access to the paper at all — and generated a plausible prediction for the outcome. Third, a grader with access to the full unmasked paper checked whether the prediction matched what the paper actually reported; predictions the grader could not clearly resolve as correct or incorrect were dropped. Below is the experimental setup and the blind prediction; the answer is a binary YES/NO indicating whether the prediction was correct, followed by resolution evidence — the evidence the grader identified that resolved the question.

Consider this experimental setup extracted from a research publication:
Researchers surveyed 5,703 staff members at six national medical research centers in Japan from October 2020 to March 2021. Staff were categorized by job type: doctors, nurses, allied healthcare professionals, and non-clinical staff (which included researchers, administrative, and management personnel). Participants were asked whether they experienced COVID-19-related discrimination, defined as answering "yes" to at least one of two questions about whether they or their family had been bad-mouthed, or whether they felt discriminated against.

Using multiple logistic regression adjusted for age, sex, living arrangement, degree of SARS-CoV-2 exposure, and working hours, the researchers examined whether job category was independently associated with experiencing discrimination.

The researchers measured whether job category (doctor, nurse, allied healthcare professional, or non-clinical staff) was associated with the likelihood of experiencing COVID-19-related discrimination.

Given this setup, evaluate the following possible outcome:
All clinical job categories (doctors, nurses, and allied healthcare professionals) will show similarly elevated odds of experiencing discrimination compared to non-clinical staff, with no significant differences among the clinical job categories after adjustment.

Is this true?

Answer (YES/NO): NO